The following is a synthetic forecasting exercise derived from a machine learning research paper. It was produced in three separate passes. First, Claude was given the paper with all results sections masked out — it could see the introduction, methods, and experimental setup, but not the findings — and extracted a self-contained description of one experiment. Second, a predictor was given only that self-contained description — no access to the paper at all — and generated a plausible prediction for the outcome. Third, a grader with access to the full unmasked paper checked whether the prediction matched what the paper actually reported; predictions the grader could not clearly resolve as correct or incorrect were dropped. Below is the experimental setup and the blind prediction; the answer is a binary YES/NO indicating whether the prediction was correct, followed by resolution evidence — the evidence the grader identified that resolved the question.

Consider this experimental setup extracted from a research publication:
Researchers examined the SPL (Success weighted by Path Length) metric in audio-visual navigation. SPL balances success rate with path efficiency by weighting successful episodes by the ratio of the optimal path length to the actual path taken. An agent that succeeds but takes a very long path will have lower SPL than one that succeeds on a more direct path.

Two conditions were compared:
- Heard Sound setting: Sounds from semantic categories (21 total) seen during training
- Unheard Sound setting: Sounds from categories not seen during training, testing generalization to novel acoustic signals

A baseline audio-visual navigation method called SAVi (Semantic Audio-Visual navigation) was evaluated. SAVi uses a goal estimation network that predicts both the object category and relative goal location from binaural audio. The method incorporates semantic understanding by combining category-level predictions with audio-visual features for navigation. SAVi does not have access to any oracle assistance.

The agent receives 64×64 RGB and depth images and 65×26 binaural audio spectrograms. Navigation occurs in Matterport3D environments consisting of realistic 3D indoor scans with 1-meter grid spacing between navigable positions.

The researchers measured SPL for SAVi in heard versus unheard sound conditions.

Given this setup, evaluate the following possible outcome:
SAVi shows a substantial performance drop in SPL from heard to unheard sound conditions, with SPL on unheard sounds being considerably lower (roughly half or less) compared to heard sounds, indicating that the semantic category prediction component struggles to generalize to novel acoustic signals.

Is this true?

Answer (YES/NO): NO